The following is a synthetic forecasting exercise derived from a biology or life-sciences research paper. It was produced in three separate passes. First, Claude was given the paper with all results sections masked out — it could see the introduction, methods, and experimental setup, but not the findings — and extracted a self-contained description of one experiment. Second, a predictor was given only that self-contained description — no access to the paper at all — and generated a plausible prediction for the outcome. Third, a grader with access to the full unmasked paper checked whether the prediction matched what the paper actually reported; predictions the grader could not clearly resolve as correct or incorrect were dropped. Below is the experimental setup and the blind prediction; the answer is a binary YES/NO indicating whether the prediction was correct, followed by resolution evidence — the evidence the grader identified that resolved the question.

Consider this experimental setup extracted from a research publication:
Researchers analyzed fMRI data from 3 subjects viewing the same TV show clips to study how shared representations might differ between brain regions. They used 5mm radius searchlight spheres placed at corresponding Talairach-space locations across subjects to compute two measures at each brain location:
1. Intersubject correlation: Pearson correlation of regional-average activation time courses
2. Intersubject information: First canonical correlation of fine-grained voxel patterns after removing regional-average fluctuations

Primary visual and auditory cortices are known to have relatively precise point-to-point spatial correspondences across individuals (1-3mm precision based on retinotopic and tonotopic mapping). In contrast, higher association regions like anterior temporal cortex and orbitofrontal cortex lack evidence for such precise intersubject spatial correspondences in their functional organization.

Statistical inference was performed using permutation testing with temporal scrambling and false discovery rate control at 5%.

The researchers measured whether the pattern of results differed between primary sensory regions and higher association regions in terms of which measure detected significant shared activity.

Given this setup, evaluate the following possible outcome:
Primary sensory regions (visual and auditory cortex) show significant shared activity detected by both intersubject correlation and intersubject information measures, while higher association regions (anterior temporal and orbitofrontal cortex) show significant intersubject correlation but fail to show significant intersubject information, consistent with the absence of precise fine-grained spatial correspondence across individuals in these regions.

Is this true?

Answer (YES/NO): NO